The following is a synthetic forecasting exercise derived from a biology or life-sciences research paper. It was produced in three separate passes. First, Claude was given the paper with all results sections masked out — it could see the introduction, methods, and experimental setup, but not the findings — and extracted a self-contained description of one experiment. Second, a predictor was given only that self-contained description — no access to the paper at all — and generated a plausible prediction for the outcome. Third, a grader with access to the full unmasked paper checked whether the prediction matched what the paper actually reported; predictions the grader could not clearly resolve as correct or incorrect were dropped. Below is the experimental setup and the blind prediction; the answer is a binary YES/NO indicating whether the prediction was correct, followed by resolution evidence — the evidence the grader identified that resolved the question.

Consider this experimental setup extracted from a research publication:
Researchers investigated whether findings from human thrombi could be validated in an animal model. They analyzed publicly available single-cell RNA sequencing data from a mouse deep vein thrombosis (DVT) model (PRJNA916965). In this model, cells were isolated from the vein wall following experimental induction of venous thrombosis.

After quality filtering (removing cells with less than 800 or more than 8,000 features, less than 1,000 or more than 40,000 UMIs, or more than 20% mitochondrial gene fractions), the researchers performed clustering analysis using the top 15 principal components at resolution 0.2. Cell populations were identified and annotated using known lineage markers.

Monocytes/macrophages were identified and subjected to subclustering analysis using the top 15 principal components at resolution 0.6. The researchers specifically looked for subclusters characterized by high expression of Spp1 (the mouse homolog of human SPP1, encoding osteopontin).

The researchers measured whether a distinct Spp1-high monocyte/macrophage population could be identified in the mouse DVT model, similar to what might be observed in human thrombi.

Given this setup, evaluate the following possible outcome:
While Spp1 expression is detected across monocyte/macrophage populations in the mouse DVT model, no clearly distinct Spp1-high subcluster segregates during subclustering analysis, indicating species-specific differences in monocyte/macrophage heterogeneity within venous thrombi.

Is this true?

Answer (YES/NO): NO